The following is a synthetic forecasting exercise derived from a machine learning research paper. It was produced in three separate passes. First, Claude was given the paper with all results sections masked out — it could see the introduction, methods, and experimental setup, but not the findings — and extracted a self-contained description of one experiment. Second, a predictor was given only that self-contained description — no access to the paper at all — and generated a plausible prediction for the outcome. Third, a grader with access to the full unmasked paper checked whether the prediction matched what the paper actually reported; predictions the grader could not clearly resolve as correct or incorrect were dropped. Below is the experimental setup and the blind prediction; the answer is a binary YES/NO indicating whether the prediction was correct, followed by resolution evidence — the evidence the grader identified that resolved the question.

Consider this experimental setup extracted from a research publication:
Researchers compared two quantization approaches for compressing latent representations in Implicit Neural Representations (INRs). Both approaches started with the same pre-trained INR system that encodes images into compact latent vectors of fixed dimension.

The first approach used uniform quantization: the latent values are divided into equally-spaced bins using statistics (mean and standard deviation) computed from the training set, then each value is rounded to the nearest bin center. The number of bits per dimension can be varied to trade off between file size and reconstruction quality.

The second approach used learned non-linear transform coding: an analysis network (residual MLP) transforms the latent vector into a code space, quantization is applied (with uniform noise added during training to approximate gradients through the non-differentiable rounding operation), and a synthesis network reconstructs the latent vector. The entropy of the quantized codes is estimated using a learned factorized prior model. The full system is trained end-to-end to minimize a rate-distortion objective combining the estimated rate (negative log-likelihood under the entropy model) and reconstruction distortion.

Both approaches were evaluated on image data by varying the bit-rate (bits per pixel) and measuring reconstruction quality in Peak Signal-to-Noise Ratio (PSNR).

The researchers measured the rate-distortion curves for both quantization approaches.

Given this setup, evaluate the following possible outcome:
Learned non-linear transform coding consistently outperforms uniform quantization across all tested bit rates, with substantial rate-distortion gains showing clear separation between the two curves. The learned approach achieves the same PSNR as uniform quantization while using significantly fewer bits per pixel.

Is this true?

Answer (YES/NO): YES